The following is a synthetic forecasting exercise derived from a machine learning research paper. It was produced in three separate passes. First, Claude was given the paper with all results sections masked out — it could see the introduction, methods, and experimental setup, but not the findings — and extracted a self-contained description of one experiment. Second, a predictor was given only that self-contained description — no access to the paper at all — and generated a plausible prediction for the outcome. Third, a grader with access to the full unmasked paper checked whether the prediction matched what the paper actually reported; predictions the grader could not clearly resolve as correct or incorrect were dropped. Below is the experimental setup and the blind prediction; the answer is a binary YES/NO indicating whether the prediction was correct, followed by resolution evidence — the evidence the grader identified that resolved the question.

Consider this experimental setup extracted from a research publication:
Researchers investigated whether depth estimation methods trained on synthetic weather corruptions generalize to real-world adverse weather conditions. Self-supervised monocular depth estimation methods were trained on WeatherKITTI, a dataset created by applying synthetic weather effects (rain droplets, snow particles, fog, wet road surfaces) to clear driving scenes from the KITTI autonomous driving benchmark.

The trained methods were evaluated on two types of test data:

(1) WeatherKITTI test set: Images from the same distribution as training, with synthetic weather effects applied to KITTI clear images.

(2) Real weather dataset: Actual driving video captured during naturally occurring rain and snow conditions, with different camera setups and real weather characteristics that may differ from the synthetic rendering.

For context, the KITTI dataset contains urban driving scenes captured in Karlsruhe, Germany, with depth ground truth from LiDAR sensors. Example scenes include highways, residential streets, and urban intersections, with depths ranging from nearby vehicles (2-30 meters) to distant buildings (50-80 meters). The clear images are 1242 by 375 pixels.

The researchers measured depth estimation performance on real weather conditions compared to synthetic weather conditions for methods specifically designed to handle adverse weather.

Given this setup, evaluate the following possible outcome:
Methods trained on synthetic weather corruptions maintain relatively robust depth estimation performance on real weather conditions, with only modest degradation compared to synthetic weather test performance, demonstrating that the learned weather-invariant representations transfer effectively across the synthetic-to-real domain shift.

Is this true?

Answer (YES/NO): NO